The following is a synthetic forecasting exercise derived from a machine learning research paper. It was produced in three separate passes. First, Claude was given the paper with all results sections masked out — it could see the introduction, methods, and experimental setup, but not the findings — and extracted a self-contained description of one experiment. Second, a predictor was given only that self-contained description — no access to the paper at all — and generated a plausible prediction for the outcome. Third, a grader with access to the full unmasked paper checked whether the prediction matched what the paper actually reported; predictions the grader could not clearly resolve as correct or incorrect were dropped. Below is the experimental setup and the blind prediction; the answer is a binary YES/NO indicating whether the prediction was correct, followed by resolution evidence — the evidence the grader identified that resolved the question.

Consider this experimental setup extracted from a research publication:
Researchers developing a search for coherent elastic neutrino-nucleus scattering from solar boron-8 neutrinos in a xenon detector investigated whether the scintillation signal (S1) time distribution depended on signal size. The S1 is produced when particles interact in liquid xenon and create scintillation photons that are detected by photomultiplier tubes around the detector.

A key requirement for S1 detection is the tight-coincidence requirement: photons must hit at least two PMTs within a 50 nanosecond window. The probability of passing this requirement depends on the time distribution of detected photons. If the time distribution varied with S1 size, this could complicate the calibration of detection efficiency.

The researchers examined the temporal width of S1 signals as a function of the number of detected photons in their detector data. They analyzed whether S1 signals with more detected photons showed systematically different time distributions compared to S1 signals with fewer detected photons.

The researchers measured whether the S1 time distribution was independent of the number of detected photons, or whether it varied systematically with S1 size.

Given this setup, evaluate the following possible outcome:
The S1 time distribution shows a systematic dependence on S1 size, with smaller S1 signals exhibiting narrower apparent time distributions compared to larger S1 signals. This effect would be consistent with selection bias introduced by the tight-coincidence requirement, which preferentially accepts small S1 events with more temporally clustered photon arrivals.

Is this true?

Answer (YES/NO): NO